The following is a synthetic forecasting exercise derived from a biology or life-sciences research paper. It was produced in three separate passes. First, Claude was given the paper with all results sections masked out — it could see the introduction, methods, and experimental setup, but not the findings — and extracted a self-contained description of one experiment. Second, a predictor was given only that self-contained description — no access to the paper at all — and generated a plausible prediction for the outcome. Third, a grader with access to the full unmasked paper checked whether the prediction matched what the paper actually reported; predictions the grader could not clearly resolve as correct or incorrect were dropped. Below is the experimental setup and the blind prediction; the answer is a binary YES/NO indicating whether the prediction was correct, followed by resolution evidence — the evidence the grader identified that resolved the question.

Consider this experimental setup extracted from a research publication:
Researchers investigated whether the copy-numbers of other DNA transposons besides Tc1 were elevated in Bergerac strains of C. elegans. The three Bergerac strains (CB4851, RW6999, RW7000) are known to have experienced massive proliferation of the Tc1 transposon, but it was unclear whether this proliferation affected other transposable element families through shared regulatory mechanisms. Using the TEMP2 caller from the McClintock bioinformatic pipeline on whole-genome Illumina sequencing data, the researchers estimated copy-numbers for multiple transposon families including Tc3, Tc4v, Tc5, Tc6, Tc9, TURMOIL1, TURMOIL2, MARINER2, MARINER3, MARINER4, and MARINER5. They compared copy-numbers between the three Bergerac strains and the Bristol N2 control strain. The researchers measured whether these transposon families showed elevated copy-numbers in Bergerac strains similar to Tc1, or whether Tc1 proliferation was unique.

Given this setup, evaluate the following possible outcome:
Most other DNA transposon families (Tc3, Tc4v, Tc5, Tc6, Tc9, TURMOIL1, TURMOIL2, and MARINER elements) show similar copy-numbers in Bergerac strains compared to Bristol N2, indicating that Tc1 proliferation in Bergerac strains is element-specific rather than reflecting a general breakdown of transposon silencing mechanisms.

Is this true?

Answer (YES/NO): YES